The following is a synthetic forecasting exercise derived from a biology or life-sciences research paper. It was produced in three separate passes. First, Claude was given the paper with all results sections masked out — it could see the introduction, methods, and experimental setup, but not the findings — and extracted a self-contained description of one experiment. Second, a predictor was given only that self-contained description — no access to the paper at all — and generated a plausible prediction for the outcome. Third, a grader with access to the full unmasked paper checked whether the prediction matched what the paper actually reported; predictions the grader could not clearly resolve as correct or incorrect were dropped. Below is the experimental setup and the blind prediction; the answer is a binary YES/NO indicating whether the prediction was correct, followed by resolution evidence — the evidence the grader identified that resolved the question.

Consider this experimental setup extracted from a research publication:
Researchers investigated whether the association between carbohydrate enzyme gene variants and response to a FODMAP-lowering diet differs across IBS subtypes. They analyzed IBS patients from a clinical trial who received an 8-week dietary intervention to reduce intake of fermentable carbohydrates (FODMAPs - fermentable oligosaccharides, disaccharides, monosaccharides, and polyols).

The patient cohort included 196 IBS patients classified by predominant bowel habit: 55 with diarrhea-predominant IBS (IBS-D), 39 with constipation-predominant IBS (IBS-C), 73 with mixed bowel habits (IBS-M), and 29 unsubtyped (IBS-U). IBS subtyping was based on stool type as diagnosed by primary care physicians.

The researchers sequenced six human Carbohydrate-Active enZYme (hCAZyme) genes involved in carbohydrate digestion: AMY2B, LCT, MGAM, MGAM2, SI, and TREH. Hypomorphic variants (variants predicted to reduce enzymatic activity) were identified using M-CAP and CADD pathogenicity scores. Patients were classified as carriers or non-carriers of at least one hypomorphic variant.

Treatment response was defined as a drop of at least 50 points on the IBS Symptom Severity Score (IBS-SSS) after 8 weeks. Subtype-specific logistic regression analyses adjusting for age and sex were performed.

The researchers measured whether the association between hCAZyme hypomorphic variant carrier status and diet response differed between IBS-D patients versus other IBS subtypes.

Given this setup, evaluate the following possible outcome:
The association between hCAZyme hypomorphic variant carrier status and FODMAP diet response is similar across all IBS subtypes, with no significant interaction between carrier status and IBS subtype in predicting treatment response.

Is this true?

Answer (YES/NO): NO